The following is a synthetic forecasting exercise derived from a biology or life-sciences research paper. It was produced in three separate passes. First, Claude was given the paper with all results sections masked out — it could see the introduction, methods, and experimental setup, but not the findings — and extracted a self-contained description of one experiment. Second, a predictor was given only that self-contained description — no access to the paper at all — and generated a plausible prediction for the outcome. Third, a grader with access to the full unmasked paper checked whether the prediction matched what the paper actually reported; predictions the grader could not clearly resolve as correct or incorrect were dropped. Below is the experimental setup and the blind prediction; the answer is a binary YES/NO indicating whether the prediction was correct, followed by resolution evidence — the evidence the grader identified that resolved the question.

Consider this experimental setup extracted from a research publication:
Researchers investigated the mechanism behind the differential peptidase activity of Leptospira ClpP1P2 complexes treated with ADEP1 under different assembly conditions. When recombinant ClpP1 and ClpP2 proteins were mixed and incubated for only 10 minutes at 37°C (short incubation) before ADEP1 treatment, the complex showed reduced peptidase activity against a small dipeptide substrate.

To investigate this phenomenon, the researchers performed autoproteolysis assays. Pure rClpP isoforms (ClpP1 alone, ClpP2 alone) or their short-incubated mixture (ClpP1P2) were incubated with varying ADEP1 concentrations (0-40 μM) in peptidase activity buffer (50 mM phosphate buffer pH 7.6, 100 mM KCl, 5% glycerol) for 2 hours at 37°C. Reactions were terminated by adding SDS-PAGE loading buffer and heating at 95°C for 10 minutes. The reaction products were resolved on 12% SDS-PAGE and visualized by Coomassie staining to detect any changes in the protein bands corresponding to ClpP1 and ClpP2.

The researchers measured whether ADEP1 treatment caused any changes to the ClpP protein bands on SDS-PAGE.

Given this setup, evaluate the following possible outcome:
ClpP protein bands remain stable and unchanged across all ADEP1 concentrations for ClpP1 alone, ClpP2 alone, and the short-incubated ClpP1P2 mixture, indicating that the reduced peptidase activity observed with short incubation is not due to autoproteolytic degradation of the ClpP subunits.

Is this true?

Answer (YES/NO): NO